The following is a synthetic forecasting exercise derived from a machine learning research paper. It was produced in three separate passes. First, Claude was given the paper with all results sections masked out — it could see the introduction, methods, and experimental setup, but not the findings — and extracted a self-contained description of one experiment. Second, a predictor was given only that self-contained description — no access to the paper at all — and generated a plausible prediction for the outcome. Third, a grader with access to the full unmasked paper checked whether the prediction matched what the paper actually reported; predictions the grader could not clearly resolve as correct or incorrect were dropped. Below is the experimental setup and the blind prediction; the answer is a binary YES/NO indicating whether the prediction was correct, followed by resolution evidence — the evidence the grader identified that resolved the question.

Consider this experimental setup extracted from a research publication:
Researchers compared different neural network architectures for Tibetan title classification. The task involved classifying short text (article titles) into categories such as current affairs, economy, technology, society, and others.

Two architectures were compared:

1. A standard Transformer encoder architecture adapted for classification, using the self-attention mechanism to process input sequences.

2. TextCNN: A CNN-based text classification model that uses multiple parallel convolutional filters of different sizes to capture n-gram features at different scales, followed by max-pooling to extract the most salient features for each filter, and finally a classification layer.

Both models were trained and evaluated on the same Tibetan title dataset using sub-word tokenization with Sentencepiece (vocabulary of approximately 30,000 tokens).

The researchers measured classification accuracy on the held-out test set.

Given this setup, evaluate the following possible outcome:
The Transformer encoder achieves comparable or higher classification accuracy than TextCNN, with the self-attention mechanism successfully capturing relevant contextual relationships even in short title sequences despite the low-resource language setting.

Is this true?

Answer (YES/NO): NO